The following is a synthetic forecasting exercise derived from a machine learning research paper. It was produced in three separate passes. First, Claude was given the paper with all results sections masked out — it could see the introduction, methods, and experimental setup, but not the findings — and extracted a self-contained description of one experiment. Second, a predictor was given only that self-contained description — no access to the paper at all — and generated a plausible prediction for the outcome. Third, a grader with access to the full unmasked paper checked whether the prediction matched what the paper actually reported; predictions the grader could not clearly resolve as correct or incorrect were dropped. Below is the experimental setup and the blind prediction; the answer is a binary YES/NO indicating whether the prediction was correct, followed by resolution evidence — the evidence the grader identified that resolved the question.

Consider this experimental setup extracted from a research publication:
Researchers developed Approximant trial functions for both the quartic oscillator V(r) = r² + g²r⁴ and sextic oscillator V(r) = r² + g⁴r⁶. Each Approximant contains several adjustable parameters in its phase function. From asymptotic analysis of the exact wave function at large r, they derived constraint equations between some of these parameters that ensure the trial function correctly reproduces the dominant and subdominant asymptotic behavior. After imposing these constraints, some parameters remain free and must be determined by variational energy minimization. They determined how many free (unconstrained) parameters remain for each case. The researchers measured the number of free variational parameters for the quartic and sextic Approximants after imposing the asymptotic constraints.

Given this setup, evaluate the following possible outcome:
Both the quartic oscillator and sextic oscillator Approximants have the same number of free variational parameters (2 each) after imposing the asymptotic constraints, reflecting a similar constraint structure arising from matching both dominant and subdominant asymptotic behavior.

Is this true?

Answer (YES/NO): NO